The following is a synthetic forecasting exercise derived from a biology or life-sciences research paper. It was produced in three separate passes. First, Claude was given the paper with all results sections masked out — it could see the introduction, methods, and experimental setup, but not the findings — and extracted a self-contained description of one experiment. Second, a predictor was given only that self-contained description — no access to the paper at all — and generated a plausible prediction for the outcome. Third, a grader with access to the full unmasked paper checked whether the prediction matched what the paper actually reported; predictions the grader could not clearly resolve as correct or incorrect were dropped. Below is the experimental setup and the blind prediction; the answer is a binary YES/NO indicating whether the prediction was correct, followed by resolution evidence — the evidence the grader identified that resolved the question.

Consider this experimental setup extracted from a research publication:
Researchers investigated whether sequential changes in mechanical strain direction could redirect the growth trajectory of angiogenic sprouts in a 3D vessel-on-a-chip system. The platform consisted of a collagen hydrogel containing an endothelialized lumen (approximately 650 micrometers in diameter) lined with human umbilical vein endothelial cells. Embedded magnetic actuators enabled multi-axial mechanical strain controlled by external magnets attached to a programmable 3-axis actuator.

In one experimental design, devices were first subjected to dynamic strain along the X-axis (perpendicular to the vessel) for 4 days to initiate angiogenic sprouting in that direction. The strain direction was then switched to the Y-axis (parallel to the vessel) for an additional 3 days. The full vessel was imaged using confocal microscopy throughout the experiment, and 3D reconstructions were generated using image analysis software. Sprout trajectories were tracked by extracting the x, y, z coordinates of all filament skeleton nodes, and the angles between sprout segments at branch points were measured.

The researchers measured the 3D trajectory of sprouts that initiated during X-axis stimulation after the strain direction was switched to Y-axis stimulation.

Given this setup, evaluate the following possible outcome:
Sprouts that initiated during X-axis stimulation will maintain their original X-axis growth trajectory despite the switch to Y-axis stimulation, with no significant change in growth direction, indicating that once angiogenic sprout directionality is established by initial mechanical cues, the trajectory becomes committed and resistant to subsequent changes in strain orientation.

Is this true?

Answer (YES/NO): NO